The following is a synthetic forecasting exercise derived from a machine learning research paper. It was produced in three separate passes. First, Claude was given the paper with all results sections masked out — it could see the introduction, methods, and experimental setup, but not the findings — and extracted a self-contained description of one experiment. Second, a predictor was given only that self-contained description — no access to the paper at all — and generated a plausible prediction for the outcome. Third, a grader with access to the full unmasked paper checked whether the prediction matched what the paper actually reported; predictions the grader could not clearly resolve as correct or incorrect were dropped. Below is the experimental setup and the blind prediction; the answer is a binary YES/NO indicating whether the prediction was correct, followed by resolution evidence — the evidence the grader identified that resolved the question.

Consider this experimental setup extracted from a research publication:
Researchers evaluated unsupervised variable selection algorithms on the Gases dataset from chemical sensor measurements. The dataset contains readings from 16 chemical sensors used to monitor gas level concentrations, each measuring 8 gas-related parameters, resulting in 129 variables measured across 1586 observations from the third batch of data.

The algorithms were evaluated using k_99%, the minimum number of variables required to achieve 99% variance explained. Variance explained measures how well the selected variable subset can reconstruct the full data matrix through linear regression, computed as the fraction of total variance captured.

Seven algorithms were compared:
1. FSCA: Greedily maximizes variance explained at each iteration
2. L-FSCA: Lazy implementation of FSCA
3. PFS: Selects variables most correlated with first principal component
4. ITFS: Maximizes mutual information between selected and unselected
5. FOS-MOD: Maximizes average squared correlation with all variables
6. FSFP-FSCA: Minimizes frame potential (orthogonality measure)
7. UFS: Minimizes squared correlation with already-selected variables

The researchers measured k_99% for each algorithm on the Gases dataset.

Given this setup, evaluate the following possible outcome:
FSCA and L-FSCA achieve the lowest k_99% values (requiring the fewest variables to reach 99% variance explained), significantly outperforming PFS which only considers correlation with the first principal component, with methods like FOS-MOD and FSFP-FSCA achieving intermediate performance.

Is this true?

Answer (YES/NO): NO